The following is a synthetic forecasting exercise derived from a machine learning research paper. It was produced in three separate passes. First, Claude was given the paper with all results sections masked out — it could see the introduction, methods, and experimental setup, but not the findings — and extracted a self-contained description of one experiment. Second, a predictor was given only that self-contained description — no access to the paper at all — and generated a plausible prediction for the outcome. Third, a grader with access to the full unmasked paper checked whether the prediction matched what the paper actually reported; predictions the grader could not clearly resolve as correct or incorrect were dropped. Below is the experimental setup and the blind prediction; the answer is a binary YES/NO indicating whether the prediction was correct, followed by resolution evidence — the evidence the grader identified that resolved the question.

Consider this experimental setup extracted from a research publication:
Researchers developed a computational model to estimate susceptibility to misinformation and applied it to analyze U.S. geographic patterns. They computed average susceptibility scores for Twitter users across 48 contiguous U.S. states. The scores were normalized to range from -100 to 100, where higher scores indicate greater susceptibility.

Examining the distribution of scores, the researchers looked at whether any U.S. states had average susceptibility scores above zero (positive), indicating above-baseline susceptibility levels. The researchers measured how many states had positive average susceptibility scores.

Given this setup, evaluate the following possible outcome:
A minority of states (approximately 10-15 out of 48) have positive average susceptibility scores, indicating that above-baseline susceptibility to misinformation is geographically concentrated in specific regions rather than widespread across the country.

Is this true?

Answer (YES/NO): NO